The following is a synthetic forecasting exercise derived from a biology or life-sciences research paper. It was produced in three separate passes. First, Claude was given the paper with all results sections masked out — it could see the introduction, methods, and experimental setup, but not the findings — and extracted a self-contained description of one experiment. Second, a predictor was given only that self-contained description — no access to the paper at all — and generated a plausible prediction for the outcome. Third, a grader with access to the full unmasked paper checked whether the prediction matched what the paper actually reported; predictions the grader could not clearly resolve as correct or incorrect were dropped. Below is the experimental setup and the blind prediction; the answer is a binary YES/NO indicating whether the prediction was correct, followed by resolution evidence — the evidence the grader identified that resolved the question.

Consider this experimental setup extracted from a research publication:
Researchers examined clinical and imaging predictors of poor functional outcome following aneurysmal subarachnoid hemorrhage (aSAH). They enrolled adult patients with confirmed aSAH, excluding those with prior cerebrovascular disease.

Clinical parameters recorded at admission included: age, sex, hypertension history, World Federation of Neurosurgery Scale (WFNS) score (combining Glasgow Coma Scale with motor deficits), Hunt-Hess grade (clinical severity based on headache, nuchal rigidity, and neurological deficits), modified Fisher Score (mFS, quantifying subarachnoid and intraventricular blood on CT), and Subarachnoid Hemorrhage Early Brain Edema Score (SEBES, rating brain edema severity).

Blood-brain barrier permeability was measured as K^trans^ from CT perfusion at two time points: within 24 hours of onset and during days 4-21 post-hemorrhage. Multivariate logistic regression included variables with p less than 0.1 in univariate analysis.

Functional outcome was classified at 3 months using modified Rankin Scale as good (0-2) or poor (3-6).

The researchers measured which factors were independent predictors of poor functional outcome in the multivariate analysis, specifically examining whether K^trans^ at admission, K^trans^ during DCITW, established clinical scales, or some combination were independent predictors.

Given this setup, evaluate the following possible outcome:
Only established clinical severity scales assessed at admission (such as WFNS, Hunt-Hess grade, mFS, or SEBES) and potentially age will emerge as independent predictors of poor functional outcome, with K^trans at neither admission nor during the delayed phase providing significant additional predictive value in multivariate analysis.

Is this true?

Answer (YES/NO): NO